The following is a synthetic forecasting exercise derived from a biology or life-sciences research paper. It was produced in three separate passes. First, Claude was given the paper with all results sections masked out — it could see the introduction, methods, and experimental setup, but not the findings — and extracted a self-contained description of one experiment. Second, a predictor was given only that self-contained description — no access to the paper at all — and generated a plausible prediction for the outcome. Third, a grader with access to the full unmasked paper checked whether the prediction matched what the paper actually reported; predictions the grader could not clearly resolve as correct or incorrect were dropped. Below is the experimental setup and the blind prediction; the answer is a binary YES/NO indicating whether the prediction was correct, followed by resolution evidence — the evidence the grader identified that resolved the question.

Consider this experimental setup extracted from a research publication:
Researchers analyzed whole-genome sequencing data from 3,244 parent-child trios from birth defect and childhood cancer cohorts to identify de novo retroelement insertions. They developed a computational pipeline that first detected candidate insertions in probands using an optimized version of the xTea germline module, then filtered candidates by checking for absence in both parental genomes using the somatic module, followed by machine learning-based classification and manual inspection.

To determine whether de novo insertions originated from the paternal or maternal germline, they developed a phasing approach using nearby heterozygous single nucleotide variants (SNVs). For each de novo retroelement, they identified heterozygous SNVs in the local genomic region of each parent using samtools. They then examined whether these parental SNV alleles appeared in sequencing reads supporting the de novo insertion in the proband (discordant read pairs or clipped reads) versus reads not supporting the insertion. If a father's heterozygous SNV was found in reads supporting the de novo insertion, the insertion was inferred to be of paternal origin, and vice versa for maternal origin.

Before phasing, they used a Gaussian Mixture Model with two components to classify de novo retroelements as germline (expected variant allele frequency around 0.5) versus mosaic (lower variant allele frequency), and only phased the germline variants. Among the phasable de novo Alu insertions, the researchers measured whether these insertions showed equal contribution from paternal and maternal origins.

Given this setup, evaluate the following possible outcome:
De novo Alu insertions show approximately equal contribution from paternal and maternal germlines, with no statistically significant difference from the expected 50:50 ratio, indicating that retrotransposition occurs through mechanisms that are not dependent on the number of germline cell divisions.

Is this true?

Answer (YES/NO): NO